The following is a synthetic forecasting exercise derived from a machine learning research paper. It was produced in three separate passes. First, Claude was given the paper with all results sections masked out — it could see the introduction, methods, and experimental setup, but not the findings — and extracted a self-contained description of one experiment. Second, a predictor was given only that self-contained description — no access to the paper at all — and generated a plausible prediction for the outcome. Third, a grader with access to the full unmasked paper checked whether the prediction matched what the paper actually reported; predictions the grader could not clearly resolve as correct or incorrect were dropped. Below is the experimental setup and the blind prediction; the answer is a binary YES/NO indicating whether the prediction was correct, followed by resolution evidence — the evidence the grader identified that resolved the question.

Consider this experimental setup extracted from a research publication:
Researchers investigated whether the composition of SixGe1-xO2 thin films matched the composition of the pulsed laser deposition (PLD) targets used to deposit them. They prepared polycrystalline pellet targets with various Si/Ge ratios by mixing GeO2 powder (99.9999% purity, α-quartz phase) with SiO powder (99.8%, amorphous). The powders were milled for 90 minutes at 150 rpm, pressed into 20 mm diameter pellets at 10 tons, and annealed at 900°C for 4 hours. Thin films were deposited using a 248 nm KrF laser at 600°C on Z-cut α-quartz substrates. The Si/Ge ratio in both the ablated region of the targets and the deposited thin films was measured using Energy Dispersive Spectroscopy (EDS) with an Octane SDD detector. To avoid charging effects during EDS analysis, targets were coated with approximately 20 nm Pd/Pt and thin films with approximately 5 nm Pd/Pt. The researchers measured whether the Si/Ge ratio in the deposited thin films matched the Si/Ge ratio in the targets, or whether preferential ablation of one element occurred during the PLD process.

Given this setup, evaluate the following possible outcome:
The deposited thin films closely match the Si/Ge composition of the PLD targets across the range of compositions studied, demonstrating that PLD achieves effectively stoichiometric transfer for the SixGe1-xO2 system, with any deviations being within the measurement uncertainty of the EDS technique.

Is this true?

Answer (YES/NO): NO